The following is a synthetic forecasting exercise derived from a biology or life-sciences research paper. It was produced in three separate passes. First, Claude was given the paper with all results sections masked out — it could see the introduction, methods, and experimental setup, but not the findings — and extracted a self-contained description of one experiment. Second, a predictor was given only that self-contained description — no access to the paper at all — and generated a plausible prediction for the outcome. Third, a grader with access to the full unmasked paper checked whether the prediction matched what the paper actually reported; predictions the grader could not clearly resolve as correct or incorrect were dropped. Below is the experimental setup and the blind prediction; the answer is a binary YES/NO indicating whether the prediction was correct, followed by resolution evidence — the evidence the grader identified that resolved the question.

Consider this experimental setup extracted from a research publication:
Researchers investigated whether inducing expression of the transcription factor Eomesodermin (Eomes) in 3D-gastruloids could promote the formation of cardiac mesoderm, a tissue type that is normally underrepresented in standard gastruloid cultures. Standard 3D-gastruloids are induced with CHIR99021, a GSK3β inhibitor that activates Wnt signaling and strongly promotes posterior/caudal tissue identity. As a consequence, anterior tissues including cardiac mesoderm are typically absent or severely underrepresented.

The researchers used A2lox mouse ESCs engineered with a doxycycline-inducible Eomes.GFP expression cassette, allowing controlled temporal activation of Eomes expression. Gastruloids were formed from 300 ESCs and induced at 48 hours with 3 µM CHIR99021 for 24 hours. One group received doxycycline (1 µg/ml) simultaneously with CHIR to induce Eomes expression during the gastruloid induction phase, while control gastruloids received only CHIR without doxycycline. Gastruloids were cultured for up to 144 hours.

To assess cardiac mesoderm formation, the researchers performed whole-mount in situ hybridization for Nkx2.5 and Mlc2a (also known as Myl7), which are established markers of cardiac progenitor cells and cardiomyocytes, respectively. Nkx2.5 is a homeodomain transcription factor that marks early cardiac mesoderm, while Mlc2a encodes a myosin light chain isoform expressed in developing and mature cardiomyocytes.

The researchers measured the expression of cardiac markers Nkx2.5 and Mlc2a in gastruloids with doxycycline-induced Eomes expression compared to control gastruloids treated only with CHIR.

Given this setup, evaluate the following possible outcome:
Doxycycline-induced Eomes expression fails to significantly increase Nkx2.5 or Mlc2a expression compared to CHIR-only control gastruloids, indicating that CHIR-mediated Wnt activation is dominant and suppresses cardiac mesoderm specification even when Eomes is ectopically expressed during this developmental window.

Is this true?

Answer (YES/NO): NO